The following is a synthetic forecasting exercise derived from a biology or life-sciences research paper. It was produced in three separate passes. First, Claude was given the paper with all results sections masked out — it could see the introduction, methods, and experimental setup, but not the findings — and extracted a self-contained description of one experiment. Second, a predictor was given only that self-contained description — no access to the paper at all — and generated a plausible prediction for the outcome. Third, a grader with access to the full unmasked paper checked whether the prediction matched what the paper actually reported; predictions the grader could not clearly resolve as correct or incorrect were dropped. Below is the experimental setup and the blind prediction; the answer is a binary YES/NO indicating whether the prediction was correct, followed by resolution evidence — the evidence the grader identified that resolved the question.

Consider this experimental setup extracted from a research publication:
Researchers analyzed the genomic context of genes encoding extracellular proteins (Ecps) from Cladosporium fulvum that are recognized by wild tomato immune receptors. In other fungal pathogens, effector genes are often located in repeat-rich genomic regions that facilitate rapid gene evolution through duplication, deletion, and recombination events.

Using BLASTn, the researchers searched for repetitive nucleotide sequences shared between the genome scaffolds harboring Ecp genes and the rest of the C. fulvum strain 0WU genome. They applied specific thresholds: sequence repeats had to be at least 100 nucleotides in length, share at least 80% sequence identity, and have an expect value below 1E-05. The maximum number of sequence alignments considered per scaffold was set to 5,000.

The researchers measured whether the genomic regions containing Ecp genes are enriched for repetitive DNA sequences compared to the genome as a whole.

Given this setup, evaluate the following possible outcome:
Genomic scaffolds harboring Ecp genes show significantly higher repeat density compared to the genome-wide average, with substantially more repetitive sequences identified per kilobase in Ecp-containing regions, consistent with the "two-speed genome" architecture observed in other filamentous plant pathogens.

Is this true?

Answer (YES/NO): NO